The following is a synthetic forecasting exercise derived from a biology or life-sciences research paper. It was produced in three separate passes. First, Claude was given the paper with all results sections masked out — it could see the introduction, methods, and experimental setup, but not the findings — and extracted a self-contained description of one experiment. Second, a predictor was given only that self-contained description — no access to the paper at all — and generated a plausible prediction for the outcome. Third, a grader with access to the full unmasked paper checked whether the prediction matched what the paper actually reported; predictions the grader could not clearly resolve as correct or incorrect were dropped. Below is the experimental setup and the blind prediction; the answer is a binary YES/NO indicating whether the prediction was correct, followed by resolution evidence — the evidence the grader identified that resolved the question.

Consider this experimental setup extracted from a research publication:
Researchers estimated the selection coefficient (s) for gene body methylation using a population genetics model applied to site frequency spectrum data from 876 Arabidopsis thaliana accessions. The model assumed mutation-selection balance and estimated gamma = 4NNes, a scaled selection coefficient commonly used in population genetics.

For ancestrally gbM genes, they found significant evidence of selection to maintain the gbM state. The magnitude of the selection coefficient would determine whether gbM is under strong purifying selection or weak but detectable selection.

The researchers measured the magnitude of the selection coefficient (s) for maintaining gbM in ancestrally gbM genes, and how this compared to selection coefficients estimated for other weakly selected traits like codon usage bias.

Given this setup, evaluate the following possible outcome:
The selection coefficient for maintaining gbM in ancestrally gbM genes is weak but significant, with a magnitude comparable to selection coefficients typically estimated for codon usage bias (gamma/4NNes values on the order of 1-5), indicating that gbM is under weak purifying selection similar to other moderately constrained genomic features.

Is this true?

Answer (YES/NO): YES